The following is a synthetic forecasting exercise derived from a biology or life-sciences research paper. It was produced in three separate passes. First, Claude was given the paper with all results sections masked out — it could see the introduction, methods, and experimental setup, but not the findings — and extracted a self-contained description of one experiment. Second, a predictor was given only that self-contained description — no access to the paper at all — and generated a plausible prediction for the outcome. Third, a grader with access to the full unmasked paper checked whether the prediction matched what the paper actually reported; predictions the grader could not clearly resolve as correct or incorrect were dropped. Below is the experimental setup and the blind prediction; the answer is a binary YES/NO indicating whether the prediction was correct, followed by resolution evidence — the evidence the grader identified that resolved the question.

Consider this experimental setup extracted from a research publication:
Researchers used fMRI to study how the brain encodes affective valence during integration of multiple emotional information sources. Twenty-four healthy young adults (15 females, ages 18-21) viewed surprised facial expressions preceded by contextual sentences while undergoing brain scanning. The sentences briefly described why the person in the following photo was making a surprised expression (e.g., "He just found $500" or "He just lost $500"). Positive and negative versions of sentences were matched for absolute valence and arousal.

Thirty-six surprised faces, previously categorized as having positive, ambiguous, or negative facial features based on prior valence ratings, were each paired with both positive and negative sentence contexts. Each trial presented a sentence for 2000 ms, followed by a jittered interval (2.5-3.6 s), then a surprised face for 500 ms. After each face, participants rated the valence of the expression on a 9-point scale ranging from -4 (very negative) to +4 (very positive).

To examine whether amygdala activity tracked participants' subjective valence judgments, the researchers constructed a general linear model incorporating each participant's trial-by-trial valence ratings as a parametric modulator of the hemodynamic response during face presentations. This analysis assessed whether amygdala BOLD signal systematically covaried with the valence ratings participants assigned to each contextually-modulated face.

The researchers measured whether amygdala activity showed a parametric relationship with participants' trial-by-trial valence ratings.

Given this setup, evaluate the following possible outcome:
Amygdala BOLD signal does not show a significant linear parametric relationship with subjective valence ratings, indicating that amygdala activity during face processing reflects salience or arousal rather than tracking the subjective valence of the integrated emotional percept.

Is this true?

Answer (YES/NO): NO